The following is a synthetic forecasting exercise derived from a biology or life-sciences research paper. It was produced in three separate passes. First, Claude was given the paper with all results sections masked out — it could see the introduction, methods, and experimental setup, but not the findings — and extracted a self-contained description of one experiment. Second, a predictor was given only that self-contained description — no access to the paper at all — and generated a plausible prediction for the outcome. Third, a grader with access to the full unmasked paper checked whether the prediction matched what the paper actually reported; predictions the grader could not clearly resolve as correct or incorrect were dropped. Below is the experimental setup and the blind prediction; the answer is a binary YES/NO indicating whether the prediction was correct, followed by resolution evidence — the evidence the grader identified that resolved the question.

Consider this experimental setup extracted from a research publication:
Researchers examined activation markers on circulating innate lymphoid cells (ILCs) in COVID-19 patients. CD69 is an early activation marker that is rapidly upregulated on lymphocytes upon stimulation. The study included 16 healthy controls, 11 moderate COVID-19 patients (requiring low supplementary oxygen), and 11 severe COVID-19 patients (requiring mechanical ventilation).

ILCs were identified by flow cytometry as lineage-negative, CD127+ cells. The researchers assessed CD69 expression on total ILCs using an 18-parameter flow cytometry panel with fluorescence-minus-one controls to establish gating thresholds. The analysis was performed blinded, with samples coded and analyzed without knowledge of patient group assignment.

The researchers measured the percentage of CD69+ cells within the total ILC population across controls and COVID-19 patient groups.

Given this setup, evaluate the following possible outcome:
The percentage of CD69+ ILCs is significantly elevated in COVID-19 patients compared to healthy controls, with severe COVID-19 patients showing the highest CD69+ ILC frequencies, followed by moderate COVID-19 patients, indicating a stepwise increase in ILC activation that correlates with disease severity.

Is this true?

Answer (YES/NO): NO